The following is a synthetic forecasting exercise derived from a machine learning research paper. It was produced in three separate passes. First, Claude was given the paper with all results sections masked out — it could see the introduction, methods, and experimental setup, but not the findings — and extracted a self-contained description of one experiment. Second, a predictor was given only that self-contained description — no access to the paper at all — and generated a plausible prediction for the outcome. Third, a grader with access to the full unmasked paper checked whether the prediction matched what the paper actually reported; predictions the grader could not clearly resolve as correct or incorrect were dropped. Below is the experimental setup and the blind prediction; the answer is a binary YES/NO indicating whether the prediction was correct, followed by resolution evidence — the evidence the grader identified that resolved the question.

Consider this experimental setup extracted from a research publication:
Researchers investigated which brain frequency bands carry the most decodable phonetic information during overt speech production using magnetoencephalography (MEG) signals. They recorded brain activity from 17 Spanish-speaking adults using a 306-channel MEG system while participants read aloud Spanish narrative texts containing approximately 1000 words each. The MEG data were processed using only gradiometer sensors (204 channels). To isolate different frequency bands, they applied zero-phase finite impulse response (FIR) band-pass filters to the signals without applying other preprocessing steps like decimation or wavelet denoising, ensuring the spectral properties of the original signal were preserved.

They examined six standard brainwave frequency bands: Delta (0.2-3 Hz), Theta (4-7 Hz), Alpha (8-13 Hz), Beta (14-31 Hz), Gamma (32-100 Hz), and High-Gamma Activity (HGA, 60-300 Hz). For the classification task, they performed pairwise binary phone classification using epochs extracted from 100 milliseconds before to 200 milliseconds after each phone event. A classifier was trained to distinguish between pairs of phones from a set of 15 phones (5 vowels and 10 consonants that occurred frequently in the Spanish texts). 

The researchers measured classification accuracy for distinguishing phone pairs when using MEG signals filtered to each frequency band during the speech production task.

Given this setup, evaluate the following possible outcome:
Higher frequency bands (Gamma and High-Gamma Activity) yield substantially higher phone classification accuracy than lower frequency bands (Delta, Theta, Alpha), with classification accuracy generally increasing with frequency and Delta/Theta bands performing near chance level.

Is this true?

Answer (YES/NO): NO